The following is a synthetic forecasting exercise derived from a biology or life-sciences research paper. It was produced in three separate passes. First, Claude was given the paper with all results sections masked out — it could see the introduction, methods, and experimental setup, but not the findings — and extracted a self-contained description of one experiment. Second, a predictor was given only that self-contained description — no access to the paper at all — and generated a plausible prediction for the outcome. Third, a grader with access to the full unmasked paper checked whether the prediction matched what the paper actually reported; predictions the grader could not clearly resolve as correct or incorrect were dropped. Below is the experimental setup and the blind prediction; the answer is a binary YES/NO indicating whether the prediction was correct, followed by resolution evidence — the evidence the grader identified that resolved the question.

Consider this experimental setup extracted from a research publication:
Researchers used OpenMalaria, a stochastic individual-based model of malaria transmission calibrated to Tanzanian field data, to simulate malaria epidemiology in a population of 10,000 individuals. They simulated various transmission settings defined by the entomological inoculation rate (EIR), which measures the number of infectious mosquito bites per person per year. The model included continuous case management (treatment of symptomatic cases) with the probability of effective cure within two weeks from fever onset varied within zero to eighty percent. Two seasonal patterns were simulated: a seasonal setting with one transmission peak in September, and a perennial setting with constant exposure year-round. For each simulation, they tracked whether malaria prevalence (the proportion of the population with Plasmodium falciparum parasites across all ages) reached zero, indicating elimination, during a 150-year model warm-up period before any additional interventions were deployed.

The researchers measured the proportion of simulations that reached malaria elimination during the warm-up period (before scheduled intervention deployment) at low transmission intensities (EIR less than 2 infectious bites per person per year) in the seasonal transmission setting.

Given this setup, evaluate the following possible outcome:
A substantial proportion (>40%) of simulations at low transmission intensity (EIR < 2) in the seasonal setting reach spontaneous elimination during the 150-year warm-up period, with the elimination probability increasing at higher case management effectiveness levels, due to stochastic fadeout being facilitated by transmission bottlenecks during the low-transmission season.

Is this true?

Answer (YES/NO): YES